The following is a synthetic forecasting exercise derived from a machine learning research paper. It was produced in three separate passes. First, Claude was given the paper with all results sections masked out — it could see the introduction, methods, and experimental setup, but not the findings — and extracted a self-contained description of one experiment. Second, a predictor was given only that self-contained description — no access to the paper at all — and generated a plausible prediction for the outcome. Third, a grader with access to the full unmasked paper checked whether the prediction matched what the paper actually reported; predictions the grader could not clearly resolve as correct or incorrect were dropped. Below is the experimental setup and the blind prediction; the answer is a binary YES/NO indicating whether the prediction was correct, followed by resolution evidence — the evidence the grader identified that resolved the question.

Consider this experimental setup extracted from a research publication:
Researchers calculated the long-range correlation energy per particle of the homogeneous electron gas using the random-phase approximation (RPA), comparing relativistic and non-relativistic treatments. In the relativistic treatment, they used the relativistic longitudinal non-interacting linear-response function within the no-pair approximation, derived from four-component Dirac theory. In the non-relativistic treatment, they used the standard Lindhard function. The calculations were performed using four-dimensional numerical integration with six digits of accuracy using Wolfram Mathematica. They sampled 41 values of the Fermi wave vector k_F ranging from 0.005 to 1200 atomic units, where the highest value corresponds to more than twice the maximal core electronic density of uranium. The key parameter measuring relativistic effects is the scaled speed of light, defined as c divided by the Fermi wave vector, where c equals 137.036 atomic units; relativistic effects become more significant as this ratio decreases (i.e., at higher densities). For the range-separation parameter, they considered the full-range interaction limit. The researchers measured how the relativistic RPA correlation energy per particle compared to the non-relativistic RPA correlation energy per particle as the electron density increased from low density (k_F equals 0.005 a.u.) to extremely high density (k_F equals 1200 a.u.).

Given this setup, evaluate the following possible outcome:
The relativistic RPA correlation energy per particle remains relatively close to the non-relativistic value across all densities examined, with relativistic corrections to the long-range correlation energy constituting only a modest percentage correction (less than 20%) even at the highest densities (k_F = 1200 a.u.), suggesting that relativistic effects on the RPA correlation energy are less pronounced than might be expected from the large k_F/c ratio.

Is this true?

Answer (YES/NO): NO